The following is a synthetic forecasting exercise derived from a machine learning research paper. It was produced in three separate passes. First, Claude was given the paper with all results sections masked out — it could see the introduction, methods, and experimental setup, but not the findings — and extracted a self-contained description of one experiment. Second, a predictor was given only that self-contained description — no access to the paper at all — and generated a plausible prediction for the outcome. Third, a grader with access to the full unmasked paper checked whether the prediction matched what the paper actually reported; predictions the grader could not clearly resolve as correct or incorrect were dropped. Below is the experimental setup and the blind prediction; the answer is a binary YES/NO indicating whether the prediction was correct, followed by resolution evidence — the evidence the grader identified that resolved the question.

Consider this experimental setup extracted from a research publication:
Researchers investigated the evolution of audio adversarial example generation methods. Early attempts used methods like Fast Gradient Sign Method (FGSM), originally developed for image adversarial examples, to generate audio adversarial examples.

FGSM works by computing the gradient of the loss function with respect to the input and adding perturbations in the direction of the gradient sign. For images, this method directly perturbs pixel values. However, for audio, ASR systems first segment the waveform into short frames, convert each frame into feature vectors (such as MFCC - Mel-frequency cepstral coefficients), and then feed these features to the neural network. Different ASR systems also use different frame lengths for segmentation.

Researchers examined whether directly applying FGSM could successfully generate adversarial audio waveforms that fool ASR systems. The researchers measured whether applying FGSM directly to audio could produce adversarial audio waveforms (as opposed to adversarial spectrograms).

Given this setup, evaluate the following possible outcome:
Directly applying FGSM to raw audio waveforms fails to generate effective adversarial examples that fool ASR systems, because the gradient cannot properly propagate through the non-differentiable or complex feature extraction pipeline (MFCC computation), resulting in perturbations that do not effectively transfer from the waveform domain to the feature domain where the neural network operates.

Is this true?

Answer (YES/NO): YES